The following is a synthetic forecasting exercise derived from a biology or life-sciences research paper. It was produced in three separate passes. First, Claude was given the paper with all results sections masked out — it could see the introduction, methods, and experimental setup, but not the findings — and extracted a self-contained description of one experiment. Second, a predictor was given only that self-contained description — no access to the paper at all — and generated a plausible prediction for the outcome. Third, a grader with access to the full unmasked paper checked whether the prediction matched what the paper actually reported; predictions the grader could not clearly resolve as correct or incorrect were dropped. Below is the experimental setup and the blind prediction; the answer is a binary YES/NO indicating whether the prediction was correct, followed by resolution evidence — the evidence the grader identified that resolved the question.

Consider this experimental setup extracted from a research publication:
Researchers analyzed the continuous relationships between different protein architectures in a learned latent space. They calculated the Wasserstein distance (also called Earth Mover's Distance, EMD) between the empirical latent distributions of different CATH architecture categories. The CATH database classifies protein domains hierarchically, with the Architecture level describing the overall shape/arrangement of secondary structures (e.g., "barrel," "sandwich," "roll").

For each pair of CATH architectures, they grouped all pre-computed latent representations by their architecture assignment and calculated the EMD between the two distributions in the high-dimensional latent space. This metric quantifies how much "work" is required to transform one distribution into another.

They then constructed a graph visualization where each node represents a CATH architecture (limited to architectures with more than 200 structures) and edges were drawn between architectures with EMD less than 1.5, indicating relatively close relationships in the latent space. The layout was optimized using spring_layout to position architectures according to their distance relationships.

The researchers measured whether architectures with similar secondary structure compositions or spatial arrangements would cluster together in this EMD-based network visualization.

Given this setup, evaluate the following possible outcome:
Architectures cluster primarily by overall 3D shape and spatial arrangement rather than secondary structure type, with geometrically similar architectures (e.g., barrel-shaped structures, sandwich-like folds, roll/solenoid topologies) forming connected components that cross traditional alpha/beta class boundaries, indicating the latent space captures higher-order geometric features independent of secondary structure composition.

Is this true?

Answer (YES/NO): NO